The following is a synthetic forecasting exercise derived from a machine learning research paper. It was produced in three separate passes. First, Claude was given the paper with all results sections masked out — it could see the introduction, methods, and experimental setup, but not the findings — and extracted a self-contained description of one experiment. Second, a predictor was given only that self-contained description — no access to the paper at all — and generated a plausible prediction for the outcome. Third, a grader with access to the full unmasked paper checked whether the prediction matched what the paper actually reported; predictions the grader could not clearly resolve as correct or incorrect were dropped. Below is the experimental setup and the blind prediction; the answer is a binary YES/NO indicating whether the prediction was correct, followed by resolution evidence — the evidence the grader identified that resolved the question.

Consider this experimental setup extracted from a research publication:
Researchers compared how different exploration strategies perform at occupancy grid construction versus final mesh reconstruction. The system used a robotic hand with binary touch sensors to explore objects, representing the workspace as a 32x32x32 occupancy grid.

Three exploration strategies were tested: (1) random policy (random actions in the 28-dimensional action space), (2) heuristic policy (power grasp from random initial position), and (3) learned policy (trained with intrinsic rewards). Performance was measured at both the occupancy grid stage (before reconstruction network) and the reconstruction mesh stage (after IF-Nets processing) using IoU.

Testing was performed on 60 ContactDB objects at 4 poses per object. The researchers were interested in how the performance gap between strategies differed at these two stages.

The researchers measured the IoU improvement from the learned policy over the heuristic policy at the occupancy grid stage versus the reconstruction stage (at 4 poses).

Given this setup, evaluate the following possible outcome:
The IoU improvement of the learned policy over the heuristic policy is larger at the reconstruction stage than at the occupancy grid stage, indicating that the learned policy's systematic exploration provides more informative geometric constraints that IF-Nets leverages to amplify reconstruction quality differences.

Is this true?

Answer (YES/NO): YES